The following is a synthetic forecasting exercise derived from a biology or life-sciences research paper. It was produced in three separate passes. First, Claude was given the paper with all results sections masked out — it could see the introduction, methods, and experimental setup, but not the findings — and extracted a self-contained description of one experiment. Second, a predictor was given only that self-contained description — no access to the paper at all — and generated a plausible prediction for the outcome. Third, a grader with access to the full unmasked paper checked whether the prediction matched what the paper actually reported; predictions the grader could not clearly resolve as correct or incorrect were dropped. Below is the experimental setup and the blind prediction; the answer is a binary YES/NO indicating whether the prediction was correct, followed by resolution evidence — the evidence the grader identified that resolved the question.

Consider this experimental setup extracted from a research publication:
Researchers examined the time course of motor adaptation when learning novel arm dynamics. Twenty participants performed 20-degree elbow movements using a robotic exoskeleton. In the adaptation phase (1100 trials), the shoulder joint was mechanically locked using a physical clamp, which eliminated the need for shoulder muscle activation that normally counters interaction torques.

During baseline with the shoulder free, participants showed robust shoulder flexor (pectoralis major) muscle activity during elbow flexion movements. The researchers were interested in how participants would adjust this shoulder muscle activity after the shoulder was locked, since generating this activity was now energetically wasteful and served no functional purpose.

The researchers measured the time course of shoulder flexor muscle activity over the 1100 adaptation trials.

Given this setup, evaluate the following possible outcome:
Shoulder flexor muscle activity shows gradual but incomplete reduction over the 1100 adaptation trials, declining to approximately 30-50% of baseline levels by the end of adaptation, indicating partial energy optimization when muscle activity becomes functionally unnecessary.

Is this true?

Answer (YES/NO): NO